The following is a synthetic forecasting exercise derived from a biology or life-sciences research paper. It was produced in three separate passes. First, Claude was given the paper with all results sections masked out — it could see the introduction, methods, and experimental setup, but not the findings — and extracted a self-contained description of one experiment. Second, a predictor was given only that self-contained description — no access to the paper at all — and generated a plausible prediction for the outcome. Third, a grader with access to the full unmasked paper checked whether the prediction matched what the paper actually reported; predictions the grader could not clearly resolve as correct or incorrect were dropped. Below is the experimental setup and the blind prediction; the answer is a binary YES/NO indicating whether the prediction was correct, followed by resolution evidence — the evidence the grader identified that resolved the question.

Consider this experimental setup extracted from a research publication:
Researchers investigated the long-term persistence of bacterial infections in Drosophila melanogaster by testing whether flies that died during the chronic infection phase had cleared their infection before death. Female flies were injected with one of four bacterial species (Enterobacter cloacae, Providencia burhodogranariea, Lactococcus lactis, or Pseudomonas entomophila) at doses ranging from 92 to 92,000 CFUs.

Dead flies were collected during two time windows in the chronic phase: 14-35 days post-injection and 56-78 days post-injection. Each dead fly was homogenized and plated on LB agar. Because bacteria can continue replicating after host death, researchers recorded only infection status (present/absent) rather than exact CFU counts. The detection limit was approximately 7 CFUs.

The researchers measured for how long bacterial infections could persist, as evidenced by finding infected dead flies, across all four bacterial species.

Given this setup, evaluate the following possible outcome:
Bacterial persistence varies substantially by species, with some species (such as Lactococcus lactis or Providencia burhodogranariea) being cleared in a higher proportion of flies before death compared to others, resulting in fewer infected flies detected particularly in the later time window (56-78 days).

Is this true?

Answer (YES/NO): NO